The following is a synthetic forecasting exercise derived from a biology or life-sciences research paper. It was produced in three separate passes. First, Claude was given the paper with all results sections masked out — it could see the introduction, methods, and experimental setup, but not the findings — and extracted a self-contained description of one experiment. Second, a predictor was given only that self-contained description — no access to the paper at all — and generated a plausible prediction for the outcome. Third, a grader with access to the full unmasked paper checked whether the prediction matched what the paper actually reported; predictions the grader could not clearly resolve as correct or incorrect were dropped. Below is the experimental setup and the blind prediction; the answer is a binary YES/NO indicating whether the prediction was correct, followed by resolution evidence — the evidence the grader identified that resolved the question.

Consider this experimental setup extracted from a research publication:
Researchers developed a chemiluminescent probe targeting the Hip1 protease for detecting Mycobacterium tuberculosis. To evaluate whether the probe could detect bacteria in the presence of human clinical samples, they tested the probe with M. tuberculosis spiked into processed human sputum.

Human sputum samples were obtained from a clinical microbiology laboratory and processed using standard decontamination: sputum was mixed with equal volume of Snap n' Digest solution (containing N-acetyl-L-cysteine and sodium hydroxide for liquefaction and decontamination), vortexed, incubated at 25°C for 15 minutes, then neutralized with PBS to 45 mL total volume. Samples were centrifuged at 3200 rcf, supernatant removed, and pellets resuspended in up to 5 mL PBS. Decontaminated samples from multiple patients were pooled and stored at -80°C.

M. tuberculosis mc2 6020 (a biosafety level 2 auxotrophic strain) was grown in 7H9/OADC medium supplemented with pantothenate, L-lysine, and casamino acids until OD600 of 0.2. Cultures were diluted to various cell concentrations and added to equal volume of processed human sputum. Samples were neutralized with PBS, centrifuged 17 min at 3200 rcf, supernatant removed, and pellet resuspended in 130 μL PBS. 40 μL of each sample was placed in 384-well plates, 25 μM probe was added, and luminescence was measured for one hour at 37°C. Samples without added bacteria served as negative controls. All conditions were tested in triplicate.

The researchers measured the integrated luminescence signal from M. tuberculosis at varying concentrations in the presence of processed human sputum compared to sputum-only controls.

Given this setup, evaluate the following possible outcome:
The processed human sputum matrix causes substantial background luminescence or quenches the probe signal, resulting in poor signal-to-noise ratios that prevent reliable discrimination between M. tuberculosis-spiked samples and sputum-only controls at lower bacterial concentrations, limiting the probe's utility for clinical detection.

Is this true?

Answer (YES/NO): NO